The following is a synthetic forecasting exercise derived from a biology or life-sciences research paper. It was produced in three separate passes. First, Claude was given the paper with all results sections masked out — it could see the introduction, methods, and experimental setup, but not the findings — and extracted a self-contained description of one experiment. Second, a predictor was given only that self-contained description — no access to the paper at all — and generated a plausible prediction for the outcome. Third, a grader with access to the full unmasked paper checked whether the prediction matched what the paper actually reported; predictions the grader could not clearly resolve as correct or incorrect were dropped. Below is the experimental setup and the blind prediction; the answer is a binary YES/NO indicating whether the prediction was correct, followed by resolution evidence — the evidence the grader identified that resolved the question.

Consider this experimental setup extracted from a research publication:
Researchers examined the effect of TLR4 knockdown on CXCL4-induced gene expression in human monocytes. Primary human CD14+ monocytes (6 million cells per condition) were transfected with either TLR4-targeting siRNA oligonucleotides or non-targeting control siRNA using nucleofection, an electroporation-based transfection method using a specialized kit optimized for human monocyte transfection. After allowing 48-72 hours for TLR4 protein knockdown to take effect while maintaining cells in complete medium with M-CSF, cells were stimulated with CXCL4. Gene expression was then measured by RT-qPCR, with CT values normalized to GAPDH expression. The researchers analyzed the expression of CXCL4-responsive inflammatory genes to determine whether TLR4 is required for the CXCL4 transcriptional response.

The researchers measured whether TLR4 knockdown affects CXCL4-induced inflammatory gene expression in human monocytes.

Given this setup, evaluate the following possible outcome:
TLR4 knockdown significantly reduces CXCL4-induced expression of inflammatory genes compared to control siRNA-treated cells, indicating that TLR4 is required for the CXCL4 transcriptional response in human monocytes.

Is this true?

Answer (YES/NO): YES